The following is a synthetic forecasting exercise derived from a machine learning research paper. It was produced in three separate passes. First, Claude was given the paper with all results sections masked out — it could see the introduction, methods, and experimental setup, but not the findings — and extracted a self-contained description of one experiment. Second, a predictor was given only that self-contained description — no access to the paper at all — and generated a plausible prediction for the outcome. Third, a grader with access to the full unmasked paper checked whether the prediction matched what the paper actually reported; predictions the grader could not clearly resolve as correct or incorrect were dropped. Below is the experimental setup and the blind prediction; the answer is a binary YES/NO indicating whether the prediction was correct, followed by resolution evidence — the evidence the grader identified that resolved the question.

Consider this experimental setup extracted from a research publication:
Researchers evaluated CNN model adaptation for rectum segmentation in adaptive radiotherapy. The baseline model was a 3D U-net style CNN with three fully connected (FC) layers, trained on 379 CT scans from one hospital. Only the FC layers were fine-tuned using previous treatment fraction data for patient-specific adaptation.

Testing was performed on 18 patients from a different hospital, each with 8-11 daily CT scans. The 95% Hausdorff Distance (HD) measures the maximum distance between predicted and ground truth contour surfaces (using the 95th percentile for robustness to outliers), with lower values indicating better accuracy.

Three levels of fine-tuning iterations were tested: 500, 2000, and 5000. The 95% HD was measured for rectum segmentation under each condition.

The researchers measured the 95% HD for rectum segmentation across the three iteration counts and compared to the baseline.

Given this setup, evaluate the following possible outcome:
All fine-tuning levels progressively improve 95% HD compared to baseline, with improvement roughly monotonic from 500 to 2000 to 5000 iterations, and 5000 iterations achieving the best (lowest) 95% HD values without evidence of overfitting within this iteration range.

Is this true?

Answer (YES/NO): NO